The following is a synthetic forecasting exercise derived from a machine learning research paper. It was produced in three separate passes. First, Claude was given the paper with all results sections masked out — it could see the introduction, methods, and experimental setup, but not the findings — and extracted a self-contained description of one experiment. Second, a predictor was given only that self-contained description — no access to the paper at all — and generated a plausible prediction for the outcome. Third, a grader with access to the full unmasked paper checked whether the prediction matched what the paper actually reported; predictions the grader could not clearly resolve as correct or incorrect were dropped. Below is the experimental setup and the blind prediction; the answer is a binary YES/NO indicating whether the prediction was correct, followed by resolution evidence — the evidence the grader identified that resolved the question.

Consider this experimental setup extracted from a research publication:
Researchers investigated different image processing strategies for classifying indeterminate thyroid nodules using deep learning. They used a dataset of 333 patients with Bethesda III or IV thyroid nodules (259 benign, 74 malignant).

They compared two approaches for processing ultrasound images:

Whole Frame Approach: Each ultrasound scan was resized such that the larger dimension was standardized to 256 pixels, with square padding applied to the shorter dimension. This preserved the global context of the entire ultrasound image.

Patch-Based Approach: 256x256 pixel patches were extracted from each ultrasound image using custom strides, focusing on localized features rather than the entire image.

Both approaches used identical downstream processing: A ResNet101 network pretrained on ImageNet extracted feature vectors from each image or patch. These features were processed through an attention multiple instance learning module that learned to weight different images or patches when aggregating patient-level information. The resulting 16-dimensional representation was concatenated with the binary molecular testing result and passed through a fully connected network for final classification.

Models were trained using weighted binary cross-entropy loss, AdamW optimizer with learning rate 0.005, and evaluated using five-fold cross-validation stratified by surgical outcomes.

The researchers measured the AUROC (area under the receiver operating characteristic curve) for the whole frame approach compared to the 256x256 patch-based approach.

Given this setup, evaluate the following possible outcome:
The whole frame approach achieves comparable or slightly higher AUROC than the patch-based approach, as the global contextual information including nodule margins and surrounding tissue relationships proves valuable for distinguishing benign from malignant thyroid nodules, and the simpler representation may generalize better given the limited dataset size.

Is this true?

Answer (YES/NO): YES